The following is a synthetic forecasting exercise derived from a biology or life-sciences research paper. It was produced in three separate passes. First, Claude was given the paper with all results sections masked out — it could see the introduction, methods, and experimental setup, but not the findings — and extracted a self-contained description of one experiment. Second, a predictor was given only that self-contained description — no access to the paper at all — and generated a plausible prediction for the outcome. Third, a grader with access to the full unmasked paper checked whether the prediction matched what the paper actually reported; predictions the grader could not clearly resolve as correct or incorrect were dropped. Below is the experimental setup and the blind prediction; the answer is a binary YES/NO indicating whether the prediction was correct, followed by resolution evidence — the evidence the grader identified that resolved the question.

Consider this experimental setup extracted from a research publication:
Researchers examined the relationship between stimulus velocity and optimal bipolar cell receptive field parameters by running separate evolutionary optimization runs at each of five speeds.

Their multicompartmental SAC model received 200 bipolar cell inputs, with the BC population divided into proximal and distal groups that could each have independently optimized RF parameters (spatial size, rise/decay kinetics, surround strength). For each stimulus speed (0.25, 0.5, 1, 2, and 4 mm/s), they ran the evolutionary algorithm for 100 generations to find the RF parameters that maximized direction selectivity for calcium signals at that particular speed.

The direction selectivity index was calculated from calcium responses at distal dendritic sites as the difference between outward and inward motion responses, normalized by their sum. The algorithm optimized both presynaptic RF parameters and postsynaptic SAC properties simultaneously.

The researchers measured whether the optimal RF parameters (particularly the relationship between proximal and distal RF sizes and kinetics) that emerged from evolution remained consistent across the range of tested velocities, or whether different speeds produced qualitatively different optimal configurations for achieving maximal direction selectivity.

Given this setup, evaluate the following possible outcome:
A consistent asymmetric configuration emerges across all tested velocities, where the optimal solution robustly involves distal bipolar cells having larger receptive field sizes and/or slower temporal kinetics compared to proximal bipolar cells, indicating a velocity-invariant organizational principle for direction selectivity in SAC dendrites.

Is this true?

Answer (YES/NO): NO